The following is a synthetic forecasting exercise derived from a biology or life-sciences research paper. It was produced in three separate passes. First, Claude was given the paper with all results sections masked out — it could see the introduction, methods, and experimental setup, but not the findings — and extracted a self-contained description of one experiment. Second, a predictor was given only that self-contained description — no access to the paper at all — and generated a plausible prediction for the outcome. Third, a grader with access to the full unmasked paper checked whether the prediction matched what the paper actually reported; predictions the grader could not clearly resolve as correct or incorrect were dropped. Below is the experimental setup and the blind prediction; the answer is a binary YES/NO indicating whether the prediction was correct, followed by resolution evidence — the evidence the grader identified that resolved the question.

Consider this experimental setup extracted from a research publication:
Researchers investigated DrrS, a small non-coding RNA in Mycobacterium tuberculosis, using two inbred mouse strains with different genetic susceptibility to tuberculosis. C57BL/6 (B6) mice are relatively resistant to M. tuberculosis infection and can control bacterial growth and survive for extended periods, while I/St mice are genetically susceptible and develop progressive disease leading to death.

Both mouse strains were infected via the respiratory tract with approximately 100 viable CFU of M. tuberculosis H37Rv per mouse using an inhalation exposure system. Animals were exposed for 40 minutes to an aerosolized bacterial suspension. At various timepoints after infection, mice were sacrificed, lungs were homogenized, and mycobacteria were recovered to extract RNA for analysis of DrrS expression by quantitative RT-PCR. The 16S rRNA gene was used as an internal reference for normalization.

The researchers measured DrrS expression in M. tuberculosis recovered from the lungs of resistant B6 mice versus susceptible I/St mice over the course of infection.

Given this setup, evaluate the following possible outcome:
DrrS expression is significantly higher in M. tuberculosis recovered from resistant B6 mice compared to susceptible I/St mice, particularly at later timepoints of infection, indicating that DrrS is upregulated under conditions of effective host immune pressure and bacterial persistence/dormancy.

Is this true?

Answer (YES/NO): NO